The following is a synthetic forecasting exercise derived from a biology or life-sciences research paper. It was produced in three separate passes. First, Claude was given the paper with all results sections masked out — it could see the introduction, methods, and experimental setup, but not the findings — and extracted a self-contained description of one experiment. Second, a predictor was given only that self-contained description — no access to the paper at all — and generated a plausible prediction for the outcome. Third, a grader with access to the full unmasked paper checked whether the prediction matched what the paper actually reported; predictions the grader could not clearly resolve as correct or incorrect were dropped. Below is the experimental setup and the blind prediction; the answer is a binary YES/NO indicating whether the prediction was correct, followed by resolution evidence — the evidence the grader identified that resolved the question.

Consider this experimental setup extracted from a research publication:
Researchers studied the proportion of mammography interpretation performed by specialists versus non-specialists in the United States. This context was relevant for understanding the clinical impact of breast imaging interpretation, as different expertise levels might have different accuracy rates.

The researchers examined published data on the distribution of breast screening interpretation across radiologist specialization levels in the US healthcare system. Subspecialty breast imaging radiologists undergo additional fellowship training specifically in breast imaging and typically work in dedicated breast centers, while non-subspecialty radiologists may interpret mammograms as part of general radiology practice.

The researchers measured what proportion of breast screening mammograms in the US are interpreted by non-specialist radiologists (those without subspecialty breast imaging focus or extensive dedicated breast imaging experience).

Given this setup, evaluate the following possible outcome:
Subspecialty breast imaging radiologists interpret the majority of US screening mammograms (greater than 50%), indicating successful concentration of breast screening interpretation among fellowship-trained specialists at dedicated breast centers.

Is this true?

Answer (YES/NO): NO